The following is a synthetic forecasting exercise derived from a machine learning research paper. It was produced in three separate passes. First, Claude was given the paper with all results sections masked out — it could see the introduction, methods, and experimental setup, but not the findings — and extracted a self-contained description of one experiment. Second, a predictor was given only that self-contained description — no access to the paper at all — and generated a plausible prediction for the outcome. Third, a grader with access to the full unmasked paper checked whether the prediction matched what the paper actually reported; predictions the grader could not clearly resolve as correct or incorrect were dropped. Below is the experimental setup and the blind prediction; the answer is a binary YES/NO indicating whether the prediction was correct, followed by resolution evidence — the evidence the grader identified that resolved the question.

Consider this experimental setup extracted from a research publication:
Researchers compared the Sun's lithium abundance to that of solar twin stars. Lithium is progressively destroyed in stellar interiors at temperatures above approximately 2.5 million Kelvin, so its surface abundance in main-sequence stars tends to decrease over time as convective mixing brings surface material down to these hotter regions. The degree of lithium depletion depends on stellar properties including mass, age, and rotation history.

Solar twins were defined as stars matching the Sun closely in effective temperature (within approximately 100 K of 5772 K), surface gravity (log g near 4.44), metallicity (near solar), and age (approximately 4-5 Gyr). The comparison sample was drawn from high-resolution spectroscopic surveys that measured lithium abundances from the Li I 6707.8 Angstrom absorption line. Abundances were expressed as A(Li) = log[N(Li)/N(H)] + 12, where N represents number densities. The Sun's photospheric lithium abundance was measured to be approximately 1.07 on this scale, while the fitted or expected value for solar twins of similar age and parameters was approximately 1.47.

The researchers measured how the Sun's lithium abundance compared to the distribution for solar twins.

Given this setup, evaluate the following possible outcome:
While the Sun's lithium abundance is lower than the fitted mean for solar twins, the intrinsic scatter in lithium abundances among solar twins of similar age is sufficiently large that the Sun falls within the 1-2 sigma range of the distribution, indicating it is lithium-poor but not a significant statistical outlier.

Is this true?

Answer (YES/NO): NO